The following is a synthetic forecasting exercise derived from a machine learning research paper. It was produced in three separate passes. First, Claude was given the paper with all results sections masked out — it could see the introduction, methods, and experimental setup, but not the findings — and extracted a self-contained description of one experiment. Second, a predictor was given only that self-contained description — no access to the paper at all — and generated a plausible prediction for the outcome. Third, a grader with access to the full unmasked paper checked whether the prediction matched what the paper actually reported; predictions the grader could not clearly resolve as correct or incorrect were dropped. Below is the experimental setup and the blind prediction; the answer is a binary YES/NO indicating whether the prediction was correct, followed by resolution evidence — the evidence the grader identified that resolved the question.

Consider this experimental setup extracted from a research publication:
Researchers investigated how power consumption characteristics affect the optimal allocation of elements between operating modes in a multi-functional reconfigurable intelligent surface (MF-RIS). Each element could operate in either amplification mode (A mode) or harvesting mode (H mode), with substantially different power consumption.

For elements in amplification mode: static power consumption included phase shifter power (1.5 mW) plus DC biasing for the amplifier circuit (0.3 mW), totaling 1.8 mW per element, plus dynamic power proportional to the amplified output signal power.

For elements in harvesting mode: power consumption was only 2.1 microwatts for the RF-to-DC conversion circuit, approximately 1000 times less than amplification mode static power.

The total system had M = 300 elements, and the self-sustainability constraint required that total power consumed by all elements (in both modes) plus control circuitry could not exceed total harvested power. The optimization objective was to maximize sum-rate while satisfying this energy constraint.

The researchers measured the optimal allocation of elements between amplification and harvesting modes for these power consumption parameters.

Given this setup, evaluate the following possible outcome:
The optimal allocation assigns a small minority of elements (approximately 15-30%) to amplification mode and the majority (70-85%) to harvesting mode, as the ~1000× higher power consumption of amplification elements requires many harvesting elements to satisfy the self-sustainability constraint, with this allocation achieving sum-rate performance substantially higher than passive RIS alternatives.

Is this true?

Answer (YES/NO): NO